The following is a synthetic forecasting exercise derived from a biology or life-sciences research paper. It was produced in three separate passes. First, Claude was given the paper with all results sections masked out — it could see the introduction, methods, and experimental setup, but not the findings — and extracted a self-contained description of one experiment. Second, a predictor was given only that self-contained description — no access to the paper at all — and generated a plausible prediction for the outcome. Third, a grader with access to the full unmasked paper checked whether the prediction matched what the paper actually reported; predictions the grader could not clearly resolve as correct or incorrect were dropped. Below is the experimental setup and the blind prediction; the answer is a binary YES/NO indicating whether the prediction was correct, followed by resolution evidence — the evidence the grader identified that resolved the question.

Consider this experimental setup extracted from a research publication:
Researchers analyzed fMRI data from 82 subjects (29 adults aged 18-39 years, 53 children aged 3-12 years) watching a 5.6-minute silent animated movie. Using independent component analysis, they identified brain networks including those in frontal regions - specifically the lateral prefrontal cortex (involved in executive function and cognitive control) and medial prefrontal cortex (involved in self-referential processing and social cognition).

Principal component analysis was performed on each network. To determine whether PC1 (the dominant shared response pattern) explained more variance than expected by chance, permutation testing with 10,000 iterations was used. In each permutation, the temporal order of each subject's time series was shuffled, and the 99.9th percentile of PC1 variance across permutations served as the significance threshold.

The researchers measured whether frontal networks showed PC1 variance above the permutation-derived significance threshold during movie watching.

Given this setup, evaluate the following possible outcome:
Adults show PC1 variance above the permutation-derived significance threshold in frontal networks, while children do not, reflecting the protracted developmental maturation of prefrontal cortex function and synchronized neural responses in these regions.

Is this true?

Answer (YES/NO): NO